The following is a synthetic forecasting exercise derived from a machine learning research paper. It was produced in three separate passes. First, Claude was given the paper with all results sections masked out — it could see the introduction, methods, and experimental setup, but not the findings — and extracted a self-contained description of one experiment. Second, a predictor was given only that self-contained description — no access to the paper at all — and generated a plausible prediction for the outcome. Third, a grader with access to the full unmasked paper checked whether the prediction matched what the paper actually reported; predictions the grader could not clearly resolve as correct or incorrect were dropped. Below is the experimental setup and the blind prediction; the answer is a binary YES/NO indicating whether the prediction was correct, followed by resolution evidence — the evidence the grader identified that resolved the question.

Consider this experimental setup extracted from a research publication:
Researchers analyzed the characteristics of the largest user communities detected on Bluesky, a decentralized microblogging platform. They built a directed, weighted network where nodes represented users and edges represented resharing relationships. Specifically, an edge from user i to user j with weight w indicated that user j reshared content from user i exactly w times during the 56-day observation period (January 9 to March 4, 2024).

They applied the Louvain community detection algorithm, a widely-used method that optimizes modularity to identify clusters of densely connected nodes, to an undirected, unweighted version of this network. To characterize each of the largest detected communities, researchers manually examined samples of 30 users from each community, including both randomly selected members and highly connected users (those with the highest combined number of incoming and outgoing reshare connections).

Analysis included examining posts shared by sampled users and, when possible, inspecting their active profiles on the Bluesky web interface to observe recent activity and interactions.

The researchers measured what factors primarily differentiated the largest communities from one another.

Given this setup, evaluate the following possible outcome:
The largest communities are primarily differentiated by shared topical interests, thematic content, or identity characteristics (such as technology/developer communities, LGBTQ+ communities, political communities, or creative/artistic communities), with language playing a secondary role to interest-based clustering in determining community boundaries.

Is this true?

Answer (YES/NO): NO